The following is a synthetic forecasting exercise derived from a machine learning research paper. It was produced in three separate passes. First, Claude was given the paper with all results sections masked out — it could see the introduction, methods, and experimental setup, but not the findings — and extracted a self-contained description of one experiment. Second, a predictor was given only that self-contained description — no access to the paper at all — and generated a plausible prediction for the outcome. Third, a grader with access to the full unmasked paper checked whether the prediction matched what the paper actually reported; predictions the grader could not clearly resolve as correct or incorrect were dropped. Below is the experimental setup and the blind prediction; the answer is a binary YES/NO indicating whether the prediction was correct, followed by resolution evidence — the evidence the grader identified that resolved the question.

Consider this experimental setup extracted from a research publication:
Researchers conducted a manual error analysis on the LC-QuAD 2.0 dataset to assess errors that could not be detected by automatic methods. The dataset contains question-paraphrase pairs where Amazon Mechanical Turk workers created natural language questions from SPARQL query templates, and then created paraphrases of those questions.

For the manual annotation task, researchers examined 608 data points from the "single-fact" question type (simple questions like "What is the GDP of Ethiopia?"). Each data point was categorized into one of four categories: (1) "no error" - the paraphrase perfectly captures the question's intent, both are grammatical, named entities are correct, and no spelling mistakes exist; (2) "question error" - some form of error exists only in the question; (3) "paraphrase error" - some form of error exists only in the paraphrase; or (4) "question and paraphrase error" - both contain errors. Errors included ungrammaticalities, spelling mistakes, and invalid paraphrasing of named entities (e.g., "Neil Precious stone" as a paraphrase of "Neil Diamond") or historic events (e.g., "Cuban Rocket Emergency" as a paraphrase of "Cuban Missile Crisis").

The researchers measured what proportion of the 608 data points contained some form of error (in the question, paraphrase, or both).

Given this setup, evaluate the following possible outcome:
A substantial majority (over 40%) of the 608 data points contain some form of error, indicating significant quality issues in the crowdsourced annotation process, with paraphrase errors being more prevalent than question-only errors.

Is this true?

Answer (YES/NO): YES